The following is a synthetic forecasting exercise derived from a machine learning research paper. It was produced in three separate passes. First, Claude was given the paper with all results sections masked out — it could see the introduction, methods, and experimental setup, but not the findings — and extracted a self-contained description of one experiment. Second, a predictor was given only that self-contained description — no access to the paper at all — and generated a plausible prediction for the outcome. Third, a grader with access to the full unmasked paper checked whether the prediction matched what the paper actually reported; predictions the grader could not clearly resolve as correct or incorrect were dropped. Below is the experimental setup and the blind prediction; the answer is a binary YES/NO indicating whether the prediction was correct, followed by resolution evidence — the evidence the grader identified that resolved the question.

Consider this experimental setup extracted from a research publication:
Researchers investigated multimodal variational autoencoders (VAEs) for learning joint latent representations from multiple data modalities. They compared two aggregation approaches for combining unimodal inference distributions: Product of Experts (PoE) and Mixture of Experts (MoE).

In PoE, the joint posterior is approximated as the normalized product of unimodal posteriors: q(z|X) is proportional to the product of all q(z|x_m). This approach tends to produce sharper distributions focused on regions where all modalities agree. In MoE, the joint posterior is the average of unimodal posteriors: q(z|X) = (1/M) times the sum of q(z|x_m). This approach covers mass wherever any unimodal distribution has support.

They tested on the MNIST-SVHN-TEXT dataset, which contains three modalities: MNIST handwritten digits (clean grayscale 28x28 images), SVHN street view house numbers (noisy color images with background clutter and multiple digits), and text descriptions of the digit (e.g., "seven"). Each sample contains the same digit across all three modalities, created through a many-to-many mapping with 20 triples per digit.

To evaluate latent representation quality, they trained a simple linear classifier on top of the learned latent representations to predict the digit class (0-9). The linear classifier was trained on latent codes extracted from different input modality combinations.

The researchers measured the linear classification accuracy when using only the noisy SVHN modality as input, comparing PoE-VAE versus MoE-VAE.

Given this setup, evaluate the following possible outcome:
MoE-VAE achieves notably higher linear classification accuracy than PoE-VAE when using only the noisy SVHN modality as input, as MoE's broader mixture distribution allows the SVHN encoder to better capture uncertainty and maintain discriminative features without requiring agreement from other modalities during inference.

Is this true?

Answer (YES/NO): YES